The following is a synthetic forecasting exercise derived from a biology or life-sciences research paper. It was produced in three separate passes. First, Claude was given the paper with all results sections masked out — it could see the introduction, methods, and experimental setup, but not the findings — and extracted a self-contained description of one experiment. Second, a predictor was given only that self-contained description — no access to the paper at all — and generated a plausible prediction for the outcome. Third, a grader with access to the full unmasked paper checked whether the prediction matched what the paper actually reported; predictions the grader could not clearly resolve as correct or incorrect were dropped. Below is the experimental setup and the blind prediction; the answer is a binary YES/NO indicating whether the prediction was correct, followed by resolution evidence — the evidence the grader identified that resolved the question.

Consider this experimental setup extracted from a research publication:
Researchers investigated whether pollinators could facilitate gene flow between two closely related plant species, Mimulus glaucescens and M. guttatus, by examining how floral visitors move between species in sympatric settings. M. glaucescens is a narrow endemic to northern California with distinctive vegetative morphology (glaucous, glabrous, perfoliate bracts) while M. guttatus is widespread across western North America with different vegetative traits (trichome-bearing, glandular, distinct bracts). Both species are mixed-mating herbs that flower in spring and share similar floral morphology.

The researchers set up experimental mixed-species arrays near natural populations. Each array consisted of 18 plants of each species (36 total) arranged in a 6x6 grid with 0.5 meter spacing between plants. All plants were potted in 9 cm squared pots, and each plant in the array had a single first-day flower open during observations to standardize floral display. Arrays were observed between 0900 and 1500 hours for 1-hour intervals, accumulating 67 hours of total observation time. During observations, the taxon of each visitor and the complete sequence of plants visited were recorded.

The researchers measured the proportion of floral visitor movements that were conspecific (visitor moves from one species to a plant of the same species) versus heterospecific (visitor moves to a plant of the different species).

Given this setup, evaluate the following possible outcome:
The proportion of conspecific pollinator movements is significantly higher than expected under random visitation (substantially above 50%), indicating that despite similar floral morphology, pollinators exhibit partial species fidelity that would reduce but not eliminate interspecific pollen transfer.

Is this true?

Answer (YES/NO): NO